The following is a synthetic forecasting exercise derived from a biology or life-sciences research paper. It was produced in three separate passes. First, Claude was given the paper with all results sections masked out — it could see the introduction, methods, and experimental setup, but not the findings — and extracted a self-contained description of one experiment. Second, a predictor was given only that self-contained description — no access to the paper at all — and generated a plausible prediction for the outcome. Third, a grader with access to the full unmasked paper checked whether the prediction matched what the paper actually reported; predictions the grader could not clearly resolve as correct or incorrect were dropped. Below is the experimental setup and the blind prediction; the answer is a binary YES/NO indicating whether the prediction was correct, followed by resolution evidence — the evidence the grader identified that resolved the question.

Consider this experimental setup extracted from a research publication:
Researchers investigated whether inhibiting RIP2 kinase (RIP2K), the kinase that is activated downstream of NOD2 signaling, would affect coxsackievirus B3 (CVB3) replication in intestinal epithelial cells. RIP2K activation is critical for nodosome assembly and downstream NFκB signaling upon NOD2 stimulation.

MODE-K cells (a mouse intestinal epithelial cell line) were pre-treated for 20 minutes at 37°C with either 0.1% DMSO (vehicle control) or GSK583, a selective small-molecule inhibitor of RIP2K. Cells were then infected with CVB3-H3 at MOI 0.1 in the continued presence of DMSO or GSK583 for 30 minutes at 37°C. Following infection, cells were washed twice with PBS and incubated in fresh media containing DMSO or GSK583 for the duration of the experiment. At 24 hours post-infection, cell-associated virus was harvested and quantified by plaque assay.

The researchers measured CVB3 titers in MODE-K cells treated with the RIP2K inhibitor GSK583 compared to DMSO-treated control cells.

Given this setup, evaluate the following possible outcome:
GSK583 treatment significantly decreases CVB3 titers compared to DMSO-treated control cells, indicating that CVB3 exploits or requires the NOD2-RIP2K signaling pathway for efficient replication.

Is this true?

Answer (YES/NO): YES